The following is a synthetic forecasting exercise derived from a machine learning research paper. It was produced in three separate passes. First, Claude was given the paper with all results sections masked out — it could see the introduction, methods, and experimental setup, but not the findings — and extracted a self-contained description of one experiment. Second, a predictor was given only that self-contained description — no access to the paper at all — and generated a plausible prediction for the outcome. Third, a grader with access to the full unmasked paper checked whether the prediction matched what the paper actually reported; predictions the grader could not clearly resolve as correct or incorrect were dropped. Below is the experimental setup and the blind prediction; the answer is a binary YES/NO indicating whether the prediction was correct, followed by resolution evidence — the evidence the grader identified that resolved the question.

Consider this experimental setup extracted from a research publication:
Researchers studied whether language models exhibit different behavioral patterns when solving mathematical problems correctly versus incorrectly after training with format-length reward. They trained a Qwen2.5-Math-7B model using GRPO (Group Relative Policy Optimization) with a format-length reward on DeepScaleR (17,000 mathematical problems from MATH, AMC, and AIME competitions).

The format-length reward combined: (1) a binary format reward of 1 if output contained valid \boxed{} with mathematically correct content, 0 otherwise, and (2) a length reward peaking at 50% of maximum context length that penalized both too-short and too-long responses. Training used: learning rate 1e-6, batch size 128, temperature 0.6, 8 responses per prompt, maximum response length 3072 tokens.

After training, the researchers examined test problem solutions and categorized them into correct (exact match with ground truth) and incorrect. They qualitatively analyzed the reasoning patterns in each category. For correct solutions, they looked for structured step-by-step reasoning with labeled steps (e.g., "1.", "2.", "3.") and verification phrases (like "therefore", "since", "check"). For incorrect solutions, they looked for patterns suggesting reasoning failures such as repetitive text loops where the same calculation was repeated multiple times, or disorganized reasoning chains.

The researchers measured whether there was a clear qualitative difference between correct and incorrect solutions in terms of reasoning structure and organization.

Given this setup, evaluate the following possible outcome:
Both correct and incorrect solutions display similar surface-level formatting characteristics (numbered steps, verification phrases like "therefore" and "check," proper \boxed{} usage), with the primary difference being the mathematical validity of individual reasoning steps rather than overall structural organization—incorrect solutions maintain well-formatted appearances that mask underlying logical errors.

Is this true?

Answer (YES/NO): NO